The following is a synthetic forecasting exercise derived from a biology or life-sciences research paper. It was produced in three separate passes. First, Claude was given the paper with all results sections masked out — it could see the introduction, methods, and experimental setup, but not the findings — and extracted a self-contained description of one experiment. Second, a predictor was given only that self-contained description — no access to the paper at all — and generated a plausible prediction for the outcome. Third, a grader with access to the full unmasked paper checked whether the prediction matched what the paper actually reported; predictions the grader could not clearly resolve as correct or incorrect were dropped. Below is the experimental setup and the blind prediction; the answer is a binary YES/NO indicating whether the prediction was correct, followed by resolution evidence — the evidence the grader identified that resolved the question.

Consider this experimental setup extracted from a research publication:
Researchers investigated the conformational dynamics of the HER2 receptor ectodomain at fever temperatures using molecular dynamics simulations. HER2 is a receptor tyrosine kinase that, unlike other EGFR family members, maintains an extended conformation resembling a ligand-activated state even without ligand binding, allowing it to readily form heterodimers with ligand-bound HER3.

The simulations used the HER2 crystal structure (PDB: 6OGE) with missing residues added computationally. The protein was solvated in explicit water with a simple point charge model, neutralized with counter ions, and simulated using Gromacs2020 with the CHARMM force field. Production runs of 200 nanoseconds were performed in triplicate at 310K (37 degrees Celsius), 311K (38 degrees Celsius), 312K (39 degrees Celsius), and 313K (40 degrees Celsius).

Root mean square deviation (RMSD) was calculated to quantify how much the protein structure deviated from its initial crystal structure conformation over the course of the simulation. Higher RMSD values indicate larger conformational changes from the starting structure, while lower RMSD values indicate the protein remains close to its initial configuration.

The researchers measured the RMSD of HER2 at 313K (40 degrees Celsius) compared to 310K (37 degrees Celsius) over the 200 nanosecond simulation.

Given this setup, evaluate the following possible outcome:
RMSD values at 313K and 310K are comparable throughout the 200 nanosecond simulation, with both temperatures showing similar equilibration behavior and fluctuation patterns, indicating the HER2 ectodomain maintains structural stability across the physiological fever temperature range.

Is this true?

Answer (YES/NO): NO